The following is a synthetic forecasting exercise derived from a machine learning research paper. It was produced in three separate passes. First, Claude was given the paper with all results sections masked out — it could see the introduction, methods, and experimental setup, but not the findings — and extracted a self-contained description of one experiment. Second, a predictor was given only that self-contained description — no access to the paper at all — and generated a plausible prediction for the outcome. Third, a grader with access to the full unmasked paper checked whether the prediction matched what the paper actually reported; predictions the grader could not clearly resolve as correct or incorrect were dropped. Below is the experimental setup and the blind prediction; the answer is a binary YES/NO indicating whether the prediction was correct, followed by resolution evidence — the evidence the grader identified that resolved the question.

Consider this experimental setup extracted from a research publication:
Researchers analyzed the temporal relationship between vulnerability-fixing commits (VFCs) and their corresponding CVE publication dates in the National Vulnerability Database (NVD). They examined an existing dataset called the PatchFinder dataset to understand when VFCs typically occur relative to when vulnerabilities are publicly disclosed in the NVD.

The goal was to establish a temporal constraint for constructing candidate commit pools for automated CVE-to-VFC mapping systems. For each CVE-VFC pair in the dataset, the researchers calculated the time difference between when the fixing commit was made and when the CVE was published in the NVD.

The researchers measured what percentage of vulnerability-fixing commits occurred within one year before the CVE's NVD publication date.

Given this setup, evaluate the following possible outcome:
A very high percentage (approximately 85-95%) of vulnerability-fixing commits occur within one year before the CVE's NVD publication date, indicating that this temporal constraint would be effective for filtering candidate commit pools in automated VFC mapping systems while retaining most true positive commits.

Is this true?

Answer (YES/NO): YES